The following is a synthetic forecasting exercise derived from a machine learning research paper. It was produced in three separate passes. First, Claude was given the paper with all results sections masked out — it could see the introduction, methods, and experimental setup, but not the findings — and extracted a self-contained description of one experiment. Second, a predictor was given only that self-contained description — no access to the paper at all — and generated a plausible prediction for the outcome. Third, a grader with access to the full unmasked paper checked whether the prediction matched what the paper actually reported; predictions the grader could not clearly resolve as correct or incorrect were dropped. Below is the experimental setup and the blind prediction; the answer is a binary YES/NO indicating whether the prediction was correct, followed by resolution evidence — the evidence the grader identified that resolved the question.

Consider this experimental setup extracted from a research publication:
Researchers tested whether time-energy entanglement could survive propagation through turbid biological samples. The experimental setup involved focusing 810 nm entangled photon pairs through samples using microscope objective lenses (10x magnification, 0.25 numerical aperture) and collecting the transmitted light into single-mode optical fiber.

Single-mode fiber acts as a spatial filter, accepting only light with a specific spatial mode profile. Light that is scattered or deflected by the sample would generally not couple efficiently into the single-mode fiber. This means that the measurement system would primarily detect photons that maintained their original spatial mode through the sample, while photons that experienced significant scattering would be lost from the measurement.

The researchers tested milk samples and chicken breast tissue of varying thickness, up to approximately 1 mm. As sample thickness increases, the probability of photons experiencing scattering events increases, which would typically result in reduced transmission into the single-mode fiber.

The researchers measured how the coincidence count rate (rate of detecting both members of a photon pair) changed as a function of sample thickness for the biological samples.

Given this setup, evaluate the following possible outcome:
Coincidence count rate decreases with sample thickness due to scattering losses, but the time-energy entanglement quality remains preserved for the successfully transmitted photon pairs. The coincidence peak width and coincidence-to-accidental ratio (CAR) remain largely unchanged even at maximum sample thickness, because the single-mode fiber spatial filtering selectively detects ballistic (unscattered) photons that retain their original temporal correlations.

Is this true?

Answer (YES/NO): YES